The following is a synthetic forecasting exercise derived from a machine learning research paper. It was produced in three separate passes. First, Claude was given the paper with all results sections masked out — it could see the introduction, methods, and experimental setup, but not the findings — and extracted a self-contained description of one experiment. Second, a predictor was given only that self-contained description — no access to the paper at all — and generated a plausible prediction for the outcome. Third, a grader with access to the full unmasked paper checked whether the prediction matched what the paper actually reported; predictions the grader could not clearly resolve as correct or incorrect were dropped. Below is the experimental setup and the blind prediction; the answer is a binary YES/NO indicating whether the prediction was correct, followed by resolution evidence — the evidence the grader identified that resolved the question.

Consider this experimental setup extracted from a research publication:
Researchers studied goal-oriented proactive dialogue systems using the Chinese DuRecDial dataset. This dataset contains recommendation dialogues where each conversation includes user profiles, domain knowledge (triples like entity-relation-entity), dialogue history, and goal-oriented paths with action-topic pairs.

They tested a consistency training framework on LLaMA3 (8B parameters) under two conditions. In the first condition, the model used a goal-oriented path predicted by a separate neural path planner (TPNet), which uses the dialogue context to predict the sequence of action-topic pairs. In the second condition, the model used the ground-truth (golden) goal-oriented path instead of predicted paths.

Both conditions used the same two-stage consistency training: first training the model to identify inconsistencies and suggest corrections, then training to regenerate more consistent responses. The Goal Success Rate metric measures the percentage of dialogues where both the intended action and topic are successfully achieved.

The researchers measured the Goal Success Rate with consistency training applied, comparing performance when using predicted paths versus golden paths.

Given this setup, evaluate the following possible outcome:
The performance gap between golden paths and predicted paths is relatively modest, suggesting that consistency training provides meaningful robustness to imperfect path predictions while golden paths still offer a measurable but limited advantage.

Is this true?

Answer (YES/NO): YES